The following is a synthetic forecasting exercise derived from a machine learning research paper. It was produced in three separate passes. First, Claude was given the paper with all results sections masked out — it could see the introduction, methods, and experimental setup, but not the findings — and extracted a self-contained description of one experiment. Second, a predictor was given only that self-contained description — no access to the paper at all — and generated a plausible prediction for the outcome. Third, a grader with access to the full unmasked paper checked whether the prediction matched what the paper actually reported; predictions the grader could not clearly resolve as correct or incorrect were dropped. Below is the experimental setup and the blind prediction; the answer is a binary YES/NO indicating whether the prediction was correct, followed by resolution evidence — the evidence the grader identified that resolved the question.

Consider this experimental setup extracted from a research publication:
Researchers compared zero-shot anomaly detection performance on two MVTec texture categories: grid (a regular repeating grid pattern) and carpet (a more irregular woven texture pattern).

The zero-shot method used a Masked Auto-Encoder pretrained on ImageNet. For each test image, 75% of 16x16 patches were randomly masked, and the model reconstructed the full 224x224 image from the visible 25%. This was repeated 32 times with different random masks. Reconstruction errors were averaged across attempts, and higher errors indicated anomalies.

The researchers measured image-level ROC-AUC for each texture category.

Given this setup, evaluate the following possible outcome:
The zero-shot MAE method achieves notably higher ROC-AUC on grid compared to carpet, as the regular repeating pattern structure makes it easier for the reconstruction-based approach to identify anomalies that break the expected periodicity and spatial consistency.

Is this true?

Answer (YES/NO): YES